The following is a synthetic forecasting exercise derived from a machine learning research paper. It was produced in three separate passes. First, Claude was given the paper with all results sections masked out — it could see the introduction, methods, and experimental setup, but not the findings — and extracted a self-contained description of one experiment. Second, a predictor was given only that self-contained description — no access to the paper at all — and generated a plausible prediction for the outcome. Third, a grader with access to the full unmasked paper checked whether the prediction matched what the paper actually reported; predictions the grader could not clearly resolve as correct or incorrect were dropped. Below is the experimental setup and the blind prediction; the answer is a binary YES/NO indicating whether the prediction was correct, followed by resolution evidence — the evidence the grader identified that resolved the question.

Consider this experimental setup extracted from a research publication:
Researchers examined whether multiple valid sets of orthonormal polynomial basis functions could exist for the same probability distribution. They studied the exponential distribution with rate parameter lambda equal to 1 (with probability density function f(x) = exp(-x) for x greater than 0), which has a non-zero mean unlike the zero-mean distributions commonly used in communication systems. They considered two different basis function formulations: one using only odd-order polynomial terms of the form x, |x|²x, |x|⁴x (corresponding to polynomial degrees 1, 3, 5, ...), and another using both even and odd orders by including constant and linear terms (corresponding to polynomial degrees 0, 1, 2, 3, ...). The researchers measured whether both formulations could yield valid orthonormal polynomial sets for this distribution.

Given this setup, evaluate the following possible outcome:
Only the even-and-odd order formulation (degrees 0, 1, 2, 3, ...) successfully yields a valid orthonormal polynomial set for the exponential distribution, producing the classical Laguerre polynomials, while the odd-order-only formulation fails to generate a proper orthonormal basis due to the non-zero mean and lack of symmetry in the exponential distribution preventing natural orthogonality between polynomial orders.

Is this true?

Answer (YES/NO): NO